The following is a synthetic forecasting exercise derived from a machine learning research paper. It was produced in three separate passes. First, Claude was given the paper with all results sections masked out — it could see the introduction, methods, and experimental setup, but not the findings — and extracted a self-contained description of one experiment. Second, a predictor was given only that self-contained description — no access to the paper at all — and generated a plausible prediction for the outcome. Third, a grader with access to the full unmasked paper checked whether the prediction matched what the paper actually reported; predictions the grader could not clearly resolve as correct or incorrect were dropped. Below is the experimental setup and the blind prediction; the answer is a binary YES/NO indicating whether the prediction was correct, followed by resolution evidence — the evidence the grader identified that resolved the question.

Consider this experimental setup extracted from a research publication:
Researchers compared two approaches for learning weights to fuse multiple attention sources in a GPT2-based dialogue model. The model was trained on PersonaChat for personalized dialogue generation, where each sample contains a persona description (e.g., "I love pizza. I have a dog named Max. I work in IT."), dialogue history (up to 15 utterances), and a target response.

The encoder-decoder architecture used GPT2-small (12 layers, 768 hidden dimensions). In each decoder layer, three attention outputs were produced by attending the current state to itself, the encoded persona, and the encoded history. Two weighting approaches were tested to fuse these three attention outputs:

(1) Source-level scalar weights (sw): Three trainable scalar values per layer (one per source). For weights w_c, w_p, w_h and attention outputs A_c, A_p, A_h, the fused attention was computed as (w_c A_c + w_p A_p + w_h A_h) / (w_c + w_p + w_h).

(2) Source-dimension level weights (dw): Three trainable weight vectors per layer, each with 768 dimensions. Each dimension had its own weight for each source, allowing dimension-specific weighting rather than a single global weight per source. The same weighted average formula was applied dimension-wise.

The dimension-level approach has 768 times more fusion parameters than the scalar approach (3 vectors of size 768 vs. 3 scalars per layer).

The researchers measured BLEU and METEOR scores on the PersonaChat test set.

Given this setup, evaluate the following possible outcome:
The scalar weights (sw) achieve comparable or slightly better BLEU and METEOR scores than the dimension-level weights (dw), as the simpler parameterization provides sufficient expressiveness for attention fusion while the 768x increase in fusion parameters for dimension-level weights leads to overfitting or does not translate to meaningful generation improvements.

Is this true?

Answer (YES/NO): YES